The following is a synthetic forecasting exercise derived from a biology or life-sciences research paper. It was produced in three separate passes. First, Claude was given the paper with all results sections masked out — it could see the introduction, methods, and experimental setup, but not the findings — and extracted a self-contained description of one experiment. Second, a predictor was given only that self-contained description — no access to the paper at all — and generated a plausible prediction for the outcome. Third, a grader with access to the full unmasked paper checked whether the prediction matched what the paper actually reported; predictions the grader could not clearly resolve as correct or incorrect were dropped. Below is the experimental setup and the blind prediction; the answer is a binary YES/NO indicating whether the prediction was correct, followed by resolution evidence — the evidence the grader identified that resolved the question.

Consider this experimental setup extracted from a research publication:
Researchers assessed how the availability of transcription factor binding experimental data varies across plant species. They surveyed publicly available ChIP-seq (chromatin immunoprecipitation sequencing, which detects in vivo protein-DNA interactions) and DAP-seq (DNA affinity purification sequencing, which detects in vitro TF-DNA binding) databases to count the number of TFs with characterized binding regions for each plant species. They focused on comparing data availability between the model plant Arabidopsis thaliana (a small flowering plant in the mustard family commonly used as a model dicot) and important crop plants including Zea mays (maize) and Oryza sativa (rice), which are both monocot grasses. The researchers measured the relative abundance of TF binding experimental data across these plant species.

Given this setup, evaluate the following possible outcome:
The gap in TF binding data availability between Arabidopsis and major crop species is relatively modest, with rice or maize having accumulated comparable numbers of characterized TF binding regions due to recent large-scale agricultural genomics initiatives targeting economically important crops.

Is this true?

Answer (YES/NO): NO